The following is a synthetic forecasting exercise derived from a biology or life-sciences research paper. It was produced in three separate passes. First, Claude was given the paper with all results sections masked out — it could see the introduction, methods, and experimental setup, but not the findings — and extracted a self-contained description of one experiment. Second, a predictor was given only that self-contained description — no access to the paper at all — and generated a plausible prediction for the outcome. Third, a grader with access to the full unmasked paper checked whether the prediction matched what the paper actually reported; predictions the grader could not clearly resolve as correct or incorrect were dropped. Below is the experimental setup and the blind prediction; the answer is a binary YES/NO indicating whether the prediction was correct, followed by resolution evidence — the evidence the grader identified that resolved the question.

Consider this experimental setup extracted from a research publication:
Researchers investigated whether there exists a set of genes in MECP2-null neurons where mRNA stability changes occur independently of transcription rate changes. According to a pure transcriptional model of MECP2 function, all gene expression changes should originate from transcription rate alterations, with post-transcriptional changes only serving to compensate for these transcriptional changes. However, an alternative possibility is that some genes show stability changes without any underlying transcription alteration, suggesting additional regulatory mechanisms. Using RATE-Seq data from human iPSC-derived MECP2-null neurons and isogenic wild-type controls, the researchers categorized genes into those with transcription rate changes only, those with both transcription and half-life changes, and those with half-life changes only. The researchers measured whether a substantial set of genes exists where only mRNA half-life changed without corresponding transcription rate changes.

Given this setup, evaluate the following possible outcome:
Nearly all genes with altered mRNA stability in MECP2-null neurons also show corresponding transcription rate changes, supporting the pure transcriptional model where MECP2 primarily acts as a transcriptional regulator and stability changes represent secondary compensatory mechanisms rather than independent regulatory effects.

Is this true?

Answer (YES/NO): NO